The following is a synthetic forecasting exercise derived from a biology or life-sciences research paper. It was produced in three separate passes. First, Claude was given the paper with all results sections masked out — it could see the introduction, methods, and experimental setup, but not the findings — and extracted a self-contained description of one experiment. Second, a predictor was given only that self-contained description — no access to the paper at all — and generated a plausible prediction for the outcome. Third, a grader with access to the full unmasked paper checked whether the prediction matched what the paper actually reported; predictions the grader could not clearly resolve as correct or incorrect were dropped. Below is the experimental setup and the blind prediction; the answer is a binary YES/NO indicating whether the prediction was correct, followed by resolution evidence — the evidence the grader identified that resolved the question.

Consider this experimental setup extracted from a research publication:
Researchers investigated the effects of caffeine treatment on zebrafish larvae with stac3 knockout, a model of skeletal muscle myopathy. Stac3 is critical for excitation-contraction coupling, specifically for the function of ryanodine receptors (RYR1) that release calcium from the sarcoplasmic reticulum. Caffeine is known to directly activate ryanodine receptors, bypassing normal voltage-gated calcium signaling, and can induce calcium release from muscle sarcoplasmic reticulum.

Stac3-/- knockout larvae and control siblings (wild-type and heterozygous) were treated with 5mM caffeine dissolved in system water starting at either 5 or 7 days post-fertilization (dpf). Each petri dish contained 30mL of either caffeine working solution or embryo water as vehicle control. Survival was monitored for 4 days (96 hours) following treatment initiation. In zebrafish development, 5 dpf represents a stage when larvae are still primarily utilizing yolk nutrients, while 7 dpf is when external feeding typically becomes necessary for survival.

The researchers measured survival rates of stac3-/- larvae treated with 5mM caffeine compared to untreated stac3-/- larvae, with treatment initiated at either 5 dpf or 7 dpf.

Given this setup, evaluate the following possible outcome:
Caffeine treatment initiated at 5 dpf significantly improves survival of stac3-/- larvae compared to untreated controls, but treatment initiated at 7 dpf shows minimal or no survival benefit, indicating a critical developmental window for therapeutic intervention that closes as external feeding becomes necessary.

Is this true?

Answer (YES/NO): YES